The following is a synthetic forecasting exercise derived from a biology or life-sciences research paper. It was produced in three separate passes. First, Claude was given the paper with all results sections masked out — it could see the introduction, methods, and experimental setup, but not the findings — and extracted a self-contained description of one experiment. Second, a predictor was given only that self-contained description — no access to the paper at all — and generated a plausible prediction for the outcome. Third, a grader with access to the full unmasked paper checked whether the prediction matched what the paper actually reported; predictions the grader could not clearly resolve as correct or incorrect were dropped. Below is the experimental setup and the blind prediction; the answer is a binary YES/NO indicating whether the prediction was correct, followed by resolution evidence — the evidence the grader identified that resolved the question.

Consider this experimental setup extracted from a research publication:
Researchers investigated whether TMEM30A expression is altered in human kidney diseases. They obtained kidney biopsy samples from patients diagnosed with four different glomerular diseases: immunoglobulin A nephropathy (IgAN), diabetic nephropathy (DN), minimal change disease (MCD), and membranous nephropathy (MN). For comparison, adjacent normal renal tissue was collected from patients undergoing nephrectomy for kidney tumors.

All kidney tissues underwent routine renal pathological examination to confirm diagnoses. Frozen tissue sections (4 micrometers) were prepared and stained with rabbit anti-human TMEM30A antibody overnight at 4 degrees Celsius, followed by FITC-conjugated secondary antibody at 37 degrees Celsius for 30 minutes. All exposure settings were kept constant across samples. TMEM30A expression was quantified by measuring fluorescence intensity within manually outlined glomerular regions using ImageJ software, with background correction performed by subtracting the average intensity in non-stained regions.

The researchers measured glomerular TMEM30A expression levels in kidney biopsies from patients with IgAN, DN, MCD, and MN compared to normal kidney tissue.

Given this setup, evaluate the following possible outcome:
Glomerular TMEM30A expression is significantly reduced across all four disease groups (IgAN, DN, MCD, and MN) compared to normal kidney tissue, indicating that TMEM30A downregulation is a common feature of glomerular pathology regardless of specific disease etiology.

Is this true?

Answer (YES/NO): NO